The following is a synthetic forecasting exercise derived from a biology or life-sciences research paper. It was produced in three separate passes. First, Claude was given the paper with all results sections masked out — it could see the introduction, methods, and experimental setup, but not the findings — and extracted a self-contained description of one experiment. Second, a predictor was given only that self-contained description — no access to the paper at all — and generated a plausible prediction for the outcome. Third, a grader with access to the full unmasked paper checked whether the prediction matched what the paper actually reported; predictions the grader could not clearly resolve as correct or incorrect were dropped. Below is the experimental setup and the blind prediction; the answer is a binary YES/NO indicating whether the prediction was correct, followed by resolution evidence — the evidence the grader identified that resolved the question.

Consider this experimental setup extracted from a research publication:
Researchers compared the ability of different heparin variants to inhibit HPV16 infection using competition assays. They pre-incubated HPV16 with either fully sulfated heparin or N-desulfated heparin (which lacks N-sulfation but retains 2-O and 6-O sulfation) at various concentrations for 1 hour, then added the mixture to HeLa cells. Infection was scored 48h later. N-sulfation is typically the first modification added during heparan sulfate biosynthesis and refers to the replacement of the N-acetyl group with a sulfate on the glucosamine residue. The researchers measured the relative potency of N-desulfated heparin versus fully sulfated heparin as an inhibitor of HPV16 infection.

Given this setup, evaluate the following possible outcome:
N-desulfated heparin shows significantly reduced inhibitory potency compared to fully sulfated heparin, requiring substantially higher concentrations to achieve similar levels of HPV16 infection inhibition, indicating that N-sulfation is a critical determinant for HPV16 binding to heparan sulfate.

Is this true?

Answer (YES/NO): NO